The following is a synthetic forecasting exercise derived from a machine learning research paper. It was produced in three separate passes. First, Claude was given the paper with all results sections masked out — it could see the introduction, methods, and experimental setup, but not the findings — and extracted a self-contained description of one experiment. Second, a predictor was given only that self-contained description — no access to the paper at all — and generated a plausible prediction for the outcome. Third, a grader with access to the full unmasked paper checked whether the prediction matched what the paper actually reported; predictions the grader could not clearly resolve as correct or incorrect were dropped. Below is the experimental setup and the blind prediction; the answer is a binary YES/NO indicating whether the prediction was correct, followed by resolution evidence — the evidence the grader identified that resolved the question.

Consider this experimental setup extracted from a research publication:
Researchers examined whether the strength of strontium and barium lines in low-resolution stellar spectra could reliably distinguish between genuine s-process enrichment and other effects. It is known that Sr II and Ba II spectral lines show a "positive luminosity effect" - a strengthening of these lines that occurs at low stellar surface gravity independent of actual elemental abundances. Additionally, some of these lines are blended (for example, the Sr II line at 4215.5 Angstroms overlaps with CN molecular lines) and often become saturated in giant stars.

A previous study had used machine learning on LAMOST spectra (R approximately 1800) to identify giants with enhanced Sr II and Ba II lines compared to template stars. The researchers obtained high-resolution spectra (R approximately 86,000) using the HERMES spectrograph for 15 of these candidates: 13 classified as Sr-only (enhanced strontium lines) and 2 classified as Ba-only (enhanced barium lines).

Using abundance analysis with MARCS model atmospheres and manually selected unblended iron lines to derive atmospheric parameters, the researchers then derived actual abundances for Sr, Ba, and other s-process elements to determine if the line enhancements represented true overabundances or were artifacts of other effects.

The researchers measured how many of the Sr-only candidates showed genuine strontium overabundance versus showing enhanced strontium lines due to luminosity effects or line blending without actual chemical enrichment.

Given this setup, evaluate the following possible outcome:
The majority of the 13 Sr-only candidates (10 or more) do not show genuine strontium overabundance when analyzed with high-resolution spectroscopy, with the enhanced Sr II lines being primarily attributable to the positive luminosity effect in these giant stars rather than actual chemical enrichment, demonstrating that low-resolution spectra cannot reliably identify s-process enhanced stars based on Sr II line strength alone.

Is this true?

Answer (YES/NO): NO